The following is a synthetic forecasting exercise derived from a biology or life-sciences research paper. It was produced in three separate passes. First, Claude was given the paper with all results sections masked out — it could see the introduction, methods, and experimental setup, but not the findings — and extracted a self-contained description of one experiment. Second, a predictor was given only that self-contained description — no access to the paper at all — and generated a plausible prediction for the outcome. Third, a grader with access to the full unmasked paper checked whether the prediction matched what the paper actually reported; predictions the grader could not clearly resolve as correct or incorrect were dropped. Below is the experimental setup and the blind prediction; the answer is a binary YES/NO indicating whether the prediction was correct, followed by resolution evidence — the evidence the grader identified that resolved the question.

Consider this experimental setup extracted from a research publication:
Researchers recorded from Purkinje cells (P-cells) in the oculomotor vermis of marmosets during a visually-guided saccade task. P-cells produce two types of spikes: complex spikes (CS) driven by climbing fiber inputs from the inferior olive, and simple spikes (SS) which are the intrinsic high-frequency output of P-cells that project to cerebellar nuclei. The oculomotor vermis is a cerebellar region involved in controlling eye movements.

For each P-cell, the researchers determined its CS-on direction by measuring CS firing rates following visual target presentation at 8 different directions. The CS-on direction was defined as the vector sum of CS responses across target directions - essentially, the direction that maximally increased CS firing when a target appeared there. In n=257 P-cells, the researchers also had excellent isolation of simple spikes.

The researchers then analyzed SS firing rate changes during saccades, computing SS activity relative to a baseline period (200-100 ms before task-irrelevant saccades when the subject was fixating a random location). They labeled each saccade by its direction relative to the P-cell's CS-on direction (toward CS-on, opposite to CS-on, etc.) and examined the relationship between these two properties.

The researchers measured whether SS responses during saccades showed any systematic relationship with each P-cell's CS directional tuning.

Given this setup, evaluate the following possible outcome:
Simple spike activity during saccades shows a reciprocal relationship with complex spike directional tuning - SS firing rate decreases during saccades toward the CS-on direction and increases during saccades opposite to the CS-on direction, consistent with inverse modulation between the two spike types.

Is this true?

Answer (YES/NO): NO